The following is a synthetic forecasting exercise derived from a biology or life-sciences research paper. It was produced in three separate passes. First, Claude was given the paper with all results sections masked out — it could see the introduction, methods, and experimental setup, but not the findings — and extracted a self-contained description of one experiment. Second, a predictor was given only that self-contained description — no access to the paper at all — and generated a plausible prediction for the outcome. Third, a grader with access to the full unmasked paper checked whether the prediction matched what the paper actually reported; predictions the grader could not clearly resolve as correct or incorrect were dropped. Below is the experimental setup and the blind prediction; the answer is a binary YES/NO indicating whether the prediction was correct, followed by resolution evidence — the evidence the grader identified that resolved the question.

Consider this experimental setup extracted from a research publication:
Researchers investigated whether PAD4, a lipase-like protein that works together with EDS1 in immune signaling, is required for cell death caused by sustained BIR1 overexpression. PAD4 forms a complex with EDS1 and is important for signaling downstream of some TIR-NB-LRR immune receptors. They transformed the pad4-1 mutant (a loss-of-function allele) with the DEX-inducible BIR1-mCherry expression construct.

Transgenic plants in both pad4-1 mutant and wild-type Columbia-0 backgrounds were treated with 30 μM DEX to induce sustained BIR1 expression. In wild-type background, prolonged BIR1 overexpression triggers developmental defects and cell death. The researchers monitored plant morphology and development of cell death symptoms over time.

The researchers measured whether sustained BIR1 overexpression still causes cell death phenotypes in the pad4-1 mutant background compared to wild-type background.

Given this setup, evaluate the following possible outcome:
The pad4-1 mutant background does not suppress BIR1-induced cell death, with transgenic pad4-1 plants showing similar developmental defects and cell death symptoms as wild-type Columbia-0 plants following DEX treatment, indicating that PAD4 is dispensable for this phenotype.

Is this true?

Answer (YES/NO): YES